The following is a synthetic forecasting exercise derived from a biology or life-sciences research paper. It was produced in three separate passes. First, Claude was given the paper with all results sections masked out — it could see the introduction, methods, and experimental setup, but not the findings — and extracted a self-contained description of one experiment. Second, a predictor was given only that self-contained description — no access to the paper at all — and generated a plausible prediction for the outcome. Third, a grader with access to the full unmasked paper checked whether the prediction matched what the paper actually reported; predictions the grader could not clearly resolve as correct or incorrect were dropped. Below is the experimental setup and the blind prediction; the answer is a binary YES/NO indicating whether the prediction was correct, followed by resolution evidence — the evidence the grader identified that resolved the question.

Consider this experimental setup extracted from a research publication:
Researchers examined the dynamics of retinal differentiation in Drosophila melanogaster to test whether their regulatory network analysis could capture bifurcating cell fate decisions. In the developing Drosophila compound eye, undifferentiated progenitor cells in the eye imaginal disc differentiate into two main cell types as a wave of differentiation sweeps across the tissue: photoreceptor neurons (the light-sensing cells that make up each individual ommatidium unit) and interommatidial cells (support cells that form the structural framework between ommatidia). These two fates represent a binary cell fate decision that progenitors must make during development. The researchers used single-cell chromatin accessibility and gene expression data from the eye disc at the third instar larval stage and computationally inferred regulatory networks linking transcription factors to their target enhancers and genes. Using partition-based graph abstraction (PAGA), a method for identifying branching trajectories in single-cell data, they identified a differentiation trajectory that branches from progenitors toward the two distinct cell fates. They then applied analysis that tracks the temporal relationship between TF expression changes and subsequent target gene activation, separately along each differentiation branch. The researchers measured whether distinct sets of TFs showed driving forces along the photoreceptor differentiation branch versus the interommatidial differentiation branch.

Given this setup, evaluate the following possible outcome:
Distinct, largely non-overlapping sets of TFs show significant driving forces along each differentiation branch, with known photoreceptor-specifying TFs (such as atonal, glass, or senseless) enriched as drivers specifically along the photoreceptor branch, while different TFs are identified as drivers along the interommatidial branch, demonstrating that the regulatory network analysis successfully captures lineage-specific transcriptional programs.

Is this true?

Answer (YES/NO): NO